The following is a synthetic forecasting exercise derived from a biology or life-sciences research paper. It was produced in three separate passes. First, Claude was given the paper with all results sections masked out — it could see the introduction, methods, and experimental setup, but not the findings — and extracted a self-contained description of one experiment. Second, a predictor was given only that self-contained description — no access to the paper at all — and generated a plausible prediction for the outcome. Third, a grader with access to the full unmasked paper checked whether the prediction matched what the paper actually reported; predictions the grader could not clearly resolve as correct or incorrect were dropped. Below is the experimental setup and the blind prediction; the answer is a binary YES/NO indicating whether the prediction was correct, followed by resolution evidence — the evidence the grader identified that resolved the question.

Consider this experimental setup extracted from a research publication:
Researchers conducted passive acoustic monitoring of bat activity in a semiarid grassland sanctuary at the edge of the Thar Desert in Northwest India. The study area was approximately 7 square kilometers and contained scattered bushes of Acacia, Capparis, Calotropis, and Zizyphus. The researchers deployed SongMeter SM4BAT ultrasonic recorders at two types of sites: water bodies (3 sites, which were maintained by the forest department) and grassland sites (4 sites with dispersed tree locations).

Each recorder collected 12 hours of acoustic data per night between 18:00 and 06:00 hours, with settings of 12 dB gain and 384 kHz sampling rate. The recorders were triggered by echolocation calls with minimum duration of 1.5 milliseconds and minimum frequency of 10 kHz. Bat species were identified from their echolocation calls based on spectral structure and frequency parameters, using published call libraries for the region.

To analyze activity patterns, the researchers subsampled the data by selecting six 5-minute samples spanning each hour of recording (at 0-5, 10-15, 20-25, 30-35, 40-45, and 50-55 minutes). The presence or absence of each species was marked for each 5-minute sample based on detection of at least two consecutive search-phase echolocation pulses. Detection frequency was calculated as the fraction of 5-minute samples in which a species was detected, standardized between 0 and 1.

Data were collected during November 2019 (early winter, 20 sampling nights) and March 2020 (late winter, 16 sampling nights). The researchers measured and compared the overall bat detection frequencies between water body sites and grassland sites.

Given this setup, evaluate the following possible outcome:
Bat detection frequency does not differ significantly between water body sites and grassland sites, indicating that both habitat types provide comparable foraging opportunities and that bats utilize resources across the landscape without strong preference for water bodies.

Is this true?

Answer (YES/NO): NO